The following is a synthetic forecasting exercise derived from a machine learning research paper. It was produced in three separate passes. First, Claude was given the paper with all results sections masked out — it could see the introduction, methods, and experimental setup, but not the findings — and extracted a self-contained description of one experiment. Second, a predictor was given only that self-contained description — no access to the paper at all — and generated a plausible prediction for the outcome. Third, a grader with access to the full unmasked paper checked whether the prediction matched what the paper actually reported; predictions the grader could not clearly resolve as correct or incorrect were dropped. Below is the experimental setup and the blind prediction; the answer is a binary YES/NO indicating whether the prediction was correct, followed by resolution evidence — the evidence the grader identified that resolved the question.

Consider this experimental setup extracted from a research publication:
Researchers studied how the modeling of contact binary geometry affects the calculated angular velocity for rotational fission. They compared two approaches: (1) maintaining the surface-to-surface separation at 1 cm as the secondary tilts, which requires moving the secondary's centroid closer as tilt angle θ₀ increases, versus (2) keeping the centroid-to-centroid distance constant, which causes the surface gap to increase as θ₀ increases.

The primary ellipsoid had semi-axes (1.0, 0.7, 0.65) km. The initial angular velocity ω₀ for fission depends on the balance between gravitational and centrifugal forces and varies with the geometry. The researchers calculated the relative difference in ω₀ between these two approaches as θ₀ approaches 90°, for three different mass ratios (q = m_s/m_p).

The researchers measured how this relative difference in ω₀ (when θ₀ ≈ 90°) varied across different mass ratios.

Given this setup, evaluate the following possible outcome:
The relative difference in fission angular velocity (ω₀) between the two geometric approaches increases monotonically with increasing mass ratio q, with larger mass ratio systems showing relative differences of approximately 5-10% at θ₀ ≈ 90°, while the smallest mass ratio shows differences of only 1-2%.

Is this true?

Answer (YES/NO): NO